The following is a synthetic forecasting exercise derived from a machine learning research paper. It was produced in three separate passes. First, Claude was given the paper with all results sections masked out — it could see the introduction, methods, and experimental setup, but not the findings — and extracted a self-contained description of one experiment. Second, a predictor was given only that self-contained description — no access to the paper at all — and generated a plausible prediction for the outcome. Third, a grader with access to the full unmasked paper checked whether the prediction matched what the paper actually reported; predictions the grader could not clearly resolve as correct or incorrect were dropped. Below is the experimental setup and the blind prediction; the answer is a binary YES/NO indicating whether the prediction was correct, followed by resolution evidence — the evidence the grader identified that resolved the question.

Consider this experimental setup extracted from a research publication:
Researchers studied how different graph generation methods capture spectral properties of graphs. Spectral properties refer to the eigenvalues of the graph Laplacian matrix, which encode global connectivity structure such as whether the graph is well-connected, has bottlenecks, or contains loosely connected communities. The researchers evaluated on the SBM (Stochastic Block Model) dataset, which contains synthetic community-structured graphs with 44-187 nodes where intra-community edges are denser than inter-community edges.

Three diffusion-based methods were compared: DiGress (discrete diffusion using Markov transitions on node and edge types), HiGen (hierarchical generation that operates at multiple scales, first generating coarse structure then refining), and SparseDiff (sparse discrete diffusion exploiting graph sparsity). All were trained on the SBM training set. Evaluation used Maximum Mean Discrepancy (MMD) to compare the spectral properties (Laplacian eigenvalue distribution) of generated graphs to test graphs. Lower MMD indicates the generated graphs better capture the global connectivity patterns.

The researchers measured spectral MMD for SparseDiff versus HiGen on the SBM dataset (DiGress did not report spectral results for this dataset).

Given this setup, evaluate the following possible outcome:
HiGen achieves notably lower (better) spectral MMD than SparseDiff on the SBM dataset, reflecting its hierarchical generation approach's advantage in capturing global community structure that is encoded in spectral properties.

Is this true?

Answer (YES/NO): NO